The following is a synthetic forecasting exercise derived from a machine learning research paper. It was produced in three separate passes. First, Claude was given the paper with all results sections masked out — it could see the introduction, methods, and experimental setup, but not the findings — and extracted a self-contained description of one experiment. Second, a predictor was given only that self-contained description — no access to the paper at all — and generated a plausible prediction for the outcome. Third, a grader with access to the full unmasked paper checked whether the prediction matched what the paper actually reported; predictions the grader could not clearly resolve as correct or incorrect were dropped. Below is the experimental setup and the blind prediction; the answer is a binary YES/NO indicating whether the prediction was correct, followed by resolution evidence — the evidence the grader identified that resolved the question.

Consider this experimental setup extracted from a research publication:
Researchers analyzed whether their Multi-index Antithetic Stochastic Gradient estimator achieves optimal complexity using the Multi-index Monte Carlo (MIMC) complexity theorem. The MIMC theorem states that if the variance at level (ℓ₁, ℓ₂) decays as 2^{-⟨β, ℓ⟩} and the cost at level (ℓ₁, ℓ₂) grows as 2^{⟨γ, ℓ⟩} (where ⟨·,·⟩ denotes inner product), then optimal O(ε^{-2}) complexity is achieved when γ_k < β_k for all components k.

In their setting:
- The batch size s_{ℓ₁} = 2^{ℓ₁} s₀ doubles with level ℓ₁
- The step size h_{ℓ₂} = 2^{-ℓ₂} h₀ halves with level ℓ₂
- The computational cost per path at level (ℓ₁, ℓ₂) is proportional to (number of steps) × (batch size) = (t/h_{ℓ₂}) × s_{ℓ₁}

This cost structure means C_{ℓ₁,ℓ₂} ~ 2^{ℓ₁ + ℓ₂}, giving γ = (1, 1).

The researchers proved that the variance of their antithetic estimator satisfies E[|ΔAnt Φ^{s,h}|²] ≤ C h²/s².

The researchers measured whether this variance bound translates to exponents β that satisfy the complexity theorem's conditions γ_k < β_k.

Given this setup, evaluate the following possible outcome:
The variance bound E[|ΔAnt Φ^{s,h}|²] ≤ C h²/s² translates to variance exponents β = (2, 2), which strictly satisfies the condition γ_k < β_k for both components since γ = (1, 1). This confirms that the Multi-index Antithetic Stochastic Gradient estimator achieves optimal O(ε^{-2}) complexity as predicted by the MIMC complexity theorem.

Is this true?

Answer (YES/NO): YES